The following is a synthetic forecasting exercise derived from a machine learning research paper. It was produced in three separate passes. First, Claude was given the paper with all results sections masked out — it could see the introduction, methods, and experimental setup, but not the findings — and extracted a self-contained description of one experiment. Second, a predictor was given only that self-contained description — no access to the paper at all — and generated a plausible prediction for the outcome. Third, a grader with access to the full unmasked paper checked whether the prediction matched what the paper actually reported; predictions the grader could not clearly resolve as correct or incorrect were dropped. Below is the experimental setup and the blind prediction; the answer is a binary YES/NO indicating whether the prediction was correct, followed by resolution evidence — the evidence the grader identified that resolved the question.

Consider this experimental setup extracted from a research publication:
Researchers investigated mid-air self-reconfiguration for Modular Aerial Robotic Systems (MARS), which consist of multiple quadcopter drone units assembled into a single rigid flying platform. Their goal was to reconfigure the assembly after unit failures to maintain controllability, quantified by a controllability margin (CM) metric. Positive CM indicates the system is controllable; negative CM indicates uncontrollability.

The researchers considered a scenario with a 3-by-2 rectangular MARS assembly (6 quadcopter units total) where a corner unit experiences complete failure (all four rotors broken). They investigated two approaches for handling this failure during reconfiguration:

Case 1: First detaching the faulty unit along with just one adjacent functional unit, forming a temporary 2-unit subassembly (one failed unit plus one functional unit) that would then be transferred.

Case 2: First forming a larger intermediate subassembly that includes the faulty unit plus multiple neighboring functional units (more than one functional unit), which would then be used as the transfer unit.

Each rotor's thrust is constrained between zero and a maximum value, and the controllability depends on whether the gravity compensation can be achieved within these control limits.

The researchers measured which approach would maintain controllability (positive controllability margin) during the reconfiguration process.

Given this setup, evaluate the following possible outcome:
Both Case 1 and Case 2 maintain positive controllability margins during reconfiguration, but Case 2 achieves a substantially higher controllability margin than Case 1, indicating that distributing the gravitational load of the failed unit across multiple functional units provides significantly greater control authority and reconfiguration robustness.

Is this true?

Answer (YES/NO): NO